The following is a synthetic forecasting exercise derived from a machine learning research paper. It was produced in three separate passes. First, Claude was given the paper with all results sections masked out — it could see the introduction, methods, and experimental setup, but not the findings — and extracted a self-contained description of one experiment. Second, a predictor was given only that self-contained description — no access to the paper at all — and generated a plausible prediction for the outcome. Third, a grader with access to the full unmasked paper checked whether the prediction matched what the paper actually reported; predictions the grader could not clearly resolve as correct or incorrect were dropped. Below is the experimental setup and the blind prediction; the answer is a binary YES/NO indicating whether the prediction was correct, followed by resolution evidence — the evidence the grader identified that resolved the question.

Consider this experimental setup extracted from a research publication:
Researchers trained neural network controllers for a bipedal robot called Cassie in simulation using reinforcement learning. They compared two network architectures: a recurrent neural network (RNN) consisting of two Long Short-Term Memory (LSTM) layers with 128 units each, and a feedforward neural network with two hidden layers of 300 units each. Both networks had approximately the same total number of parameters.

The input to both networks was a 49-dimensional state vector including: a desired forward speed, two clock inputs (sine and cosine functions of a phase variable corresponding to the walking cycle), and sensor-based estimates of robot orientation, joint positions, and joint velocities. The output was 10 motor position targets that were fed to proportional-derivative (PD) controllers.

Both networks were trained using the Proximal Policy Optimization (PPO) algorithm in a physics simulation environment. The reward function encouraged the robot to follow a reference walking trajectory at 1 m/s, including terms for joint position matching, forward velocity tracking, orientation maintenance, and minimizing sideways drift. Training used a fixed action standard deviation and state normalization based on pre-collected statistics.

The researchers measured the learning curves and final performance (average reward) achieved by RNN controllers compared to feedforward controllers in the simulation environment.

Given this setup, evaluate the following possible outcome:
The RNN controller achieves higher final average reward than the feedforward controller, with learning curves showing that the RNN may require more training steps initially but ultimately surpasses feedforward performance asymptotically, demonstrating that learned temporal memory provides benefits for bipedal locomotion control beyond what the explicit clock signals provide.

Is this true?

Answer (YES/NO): NO